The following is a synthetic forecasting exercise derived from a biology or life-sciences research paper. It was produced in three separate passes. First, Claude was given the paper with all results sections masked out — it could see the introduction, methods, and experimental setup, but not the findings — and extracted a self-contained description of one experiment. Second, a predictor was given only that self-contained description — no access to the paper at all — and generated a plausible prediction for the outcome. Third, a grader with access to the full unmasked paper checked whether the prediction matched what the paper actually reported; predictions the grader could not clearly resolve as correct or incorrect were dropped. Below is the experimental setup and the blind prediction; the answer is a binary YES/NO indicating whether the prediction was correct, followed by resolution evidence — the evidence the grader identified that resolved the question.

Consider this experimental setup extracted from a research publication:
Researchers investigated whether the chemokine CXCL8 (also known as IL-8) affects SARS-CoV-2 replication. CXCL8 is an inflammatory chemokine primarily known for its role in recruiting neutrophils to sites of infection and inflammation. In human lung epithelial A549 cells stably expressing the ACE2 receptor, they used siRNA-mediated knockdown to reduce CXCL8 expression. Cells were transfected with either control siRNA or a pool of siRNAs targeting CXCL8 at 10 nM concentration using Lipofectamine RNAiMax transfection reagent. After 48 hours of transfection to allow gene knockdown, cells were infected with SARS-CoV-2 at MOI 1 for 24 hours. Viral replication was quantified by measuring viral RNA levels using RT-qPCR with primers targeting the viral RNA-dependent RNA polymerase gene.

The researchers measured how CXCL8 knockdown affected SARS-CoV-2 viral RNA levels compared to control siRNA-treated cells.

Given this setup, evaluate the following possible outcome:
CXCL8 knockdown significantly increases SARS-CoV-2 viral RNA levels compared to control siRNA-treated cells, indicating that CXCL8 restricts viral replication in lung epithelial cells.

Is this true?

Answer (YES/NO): NO